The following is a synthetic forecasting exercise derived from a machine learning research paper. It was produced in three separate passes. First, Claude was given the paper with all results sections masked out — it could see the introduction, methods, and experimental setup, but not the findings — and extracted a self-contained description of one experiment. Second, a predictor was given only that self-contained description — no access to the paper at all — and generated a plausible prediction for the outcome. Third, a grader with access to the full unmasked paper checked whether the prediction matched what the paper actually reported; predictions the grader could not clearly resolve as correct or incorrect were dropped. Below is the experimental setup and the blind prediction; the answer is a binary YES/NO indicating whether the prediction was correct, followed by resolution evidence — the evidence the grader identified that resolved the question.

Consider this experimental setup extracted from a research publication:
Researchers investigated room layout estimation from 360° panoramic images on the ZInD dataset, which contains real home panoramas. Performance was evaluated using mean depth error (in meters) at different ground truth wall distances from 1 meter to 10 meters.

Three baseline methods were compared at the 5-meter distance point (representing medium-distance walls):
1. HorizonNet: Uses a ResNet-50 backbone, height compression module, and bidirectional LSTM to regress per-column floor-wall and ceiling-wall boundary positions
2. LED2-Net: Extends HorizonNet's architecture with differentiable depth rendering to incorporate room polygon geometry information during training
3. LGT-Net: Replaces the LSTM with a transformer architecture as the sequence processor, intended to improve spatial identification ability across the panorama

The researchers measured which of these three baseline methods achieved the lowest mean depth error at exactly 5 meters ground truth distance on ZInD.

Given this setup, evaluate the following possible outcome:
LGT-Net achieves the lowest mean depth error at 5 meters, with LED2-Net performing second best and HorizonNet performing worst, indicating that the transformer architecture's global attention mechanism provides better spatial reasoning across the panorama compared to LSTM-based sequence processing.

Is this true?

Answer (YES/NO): NO